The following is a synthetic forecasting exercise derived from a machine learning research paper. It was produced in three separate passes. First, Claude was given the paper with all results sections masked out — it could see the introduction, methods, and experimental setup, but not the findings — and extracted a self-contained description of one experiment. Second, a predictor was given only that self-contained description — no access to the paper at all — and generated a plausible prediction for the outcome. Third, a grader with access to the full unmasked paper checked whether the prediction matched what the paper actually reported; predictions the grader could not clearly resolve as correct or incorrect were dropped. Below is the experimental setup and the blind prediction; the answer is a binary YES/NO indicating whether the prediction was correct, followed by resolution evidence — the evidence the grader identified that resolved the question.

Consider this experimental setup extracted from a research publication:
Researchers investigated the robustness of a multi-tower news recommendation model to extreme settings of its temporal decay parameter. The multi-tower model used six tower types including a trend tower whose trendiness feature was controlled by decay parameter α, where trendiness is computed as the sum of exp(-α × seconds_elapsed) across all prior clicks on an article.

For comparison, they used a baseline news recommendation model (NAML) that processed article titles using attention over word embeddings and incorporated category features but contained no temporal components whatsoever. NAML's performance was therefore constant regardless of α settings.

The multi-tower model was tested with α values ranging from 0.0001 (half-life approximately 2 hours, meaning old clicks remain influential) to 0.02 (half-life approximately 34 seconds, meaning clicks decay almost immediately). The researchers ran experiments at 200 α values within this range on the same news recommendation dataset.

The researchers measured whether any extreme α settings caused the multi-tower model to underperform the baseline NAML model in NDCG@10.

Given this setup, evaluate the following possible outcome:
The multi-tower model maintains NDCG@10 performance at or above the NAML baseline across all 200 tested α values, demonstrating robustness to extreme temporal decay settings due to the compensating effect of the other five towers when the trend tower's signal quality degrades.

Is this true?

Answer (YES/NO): NO